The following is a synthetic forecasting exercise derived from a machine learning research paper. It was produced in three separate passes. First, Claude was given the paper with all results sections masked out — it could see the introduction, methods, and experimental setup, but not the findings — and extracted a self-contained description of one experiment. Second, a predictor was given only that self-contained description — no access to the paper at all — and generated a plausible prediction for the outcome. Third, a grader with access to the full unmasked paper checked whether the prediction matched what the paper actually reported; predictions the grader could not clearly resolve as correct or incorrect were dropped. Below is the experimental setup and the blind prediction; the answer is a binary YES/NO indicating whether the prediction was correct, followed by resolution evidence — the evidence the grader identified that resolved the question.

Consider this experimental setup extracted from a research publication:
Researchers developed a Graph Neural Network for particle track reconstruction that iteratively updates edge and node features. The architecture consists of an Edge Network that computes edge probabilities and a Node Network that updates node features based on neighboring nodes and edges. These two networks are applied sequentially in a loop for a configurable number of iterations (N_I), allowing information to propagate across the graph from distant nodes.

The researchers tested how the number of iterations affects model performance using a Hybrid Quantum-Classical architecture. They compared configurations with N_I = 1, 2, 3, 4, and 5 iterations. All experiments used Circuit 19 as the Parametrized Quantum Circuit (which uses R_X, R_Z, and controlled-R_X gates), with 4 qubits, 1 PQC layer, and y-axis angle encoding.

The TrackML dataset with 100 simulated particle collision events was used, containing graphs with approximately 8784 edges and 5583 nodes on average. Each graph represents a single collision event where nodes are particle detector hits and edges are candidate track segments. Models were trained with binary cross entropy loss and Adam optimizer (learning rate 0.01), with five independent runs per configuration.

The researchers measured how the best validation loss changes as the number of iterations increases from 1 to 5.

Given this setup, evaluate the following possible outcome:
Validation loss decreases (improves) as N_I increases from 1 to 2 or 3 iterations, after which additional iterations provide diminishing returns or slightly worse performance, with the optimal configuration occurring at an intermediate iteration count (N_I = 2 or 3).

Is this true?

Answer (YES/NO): YES